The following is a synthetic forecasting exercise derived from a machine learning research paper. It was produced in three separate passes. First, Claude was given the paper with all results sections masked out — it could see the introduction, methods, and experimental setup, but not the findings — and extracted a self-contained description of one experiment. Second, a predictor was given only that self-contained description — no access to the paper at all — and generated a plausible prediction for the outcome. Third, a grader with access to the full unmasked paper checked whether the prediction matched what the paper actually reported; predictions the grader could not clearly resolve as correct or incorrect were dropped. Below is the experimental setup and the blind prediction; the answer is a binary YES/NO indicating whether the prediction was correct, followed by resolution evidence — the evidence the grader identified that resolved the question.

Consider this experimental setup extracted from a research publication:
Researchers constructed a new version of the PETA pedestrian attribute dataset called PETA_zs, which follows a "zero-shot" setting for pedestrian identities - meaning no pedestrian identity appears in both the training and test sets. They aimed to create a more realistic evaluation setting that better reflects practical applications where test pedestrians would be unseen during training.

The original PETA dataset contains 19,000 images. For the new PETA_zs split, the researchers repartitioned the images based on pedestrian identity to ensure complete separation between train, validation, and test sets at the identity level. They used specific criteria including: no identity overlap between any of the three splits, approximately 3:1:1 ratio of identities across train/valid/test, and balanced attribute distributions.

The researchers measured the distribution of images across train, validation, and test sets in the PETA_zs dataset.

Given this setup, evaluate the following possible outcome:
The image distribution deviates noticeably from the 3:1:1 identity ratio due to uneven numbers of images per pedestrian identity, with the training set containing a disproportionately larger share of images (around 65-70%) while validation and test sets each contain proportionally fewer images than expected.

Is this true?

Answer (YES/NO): NO